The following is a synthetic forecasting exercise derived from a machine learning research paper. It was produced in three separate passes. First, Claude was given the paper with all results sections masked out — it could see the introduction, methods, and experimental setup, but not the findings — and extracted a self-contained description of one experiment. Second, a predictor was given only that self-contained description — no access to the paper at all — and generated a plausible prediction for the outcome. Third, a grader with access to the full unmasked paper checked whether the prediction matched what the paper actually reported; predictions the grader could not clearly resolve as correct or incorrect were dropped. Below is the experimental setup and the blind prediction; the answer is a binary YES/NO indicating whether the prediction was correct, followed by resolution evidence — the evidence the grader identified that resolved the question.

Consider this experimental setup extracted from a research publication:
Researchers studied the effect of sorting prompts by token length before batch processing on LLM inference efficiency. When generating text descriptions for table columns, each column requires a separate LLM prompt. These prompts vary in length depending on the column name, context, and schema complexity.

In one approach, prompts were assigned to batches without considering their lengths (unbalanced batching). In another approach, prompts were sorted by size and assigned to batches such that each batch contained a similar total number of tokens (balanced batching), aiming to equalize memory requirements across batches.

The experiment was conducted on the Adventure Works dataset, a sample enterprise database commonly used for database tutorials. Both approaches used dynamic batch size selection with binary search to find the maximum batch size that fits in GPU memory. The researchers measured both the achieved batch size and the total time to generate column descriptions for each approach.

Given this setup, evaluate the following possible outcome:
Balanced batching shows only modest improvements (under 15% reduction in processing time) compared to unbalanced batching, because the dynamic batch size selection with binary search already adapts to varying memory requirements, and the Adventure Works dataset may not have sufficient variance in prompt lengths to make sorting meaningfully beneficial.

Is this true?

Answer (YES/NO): NO